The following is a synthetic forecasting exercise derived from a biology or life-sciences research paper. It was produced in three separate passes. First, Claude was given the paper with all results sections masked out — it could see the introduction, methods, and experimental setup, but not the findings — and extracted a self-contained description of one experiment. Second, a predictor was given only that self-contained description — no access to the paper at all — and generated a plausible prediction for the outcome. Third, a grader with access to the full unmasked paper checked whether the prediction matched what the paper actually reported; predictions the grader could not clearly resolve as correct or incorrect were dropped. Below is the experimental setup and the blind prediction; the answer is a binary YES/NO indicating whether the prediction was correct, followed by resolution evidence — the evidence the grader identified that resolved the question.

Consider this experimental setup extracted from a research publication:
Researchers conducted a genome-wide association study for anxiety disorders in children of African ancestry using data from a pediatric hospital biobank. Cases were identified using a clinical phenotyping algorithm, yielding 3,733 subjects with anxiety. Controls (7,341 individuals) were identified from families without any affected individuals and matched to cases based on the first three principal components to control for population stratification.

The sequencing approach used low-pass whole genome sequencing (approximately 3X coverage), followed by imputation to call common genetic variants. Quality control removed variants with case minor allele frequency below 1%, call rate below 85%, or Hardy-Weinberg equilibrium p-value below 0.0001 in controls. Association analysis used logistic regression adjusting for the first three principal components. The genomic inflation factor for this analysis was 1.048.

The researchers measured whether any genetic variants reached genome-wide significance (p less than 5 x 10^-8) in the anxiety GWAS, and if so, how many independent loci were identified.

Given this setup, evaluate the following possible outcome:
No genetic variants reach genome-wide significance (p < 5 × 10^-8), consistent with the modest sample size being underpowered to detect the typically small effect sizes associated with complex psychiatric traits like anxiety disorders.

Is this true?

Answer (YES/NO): NO